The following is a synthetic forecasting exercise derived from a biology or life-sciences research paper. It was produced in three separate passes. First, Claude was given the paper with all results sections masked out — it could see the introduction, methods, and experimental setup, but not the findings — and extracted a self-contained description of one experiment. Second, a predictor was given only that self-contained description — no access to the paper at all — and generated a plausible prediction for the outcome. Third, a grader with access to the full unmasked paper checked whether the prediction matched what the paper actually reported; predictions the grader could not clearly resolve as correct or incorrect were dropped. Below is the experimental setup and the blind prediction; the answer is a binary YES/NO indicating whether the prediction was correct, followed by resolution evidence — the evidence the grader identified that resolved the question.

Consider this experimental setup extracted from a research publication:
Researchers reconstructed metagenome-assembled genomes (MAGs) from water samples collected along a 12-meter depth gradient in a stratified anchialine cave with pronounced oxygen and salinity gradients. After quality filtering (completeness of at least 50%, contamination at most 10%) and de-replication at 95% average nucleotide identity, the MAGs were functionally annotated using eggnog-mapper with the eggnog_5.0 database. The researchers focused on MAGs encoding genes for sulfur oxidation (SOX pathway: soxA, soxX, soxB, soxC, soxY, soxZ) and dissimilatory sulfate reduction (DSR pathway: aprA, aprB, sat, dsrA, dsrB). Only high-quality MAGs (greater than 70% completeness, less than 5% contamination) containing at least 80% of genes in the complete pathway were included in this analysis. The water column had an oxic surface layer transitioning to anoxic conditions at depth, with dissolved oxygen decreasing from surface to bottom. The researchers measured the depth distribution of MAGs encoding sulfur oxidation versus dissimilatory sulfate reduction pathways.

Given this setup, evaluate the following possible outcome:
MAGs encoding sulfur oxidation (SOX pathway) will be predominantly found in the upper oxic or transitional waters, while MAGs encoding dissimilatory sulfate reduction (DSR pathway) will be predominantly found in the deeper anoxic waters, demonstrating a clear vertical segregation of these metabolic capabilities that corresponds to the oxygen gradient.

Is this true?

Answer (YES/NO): YES